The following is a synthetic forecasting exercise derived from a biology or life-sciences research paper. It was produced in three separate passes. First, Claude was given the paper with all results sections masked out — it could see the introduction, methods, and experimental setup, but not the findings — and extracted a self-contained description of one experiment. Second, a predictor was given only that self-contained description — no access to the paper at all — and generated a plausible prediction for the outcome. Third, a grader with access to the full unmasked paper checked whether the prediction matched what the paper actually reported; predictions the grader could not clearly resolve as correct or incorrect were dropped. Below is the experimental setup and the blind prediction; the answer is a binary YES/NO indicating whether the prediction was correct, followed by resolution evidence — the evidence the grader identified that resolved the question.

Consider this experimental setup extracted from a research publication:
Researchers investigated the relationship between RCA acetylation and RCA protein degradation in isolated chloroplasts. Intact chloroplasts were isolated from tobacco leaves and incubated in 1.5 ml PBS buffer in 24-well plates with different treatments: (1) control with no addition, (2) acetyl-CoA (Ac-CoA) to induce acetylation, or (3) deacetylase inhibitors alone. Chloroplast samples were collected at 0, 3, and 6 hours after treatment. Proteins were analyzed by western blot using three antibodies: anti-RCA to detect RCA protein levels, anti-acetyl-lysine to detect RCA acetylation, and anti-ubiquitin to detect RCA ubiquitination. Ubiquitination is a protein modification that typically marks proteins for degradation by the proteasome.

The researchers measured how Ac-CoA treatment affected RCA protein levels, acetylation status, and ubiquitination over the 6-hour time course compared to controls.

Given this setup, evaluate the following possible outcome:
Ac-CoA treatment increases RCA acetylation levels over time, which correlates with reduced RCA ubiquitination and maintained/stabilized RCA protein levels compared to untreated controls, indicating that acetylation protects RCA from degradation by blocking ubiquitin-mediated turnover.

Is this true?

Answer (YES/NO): NO